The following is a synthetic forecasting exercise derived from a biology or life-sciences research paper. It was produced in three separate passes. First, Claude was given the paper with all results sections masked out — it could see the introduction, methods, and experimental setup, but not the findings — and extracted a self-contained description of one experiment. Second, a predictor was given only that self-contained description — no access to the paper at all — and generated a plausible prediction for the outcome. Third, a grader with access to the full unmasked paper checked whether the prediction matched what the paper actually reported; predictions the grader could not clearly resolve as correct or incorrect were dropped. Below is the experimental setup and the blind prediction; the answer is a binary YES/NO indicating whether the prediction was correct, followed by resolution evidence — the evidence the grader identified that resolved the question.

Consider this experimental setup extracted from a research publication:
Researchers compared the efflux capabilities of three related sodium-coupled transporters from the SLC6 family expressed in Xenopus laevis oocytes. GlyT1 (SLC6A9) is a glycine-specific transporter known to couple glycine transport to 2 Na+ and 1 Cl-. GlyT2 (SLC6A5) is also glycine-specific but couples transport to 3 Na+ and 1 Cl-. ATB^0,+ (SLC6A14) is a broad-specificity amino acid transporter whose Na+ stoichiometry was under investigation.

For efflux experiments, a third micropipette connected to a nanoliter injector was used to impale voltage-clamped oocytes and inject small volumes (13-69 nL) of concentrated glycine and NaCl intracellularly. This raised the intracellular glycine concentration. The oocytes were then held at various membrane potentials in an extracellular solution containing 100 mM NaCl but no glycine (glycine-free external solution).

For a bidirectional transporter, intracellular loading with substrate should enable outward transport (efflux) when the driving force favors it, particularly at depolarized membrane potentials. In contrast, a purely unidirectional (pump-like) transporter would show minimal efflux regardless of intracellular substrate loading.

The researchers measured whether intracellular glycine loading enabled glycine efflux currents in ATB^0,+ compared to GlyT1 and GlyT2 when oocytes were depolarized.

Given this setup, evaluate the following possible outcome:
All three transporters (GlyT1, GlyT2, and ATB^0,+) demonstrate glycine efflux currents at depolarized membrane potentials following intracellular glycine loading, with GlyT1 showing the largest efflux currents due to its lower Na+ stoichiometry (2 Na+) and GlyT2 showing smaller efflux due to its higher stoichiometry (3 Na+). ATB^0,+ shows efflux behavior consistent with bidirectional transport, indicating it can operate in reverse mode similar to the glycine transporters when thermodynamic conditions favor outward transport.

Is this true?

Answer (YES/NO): NO